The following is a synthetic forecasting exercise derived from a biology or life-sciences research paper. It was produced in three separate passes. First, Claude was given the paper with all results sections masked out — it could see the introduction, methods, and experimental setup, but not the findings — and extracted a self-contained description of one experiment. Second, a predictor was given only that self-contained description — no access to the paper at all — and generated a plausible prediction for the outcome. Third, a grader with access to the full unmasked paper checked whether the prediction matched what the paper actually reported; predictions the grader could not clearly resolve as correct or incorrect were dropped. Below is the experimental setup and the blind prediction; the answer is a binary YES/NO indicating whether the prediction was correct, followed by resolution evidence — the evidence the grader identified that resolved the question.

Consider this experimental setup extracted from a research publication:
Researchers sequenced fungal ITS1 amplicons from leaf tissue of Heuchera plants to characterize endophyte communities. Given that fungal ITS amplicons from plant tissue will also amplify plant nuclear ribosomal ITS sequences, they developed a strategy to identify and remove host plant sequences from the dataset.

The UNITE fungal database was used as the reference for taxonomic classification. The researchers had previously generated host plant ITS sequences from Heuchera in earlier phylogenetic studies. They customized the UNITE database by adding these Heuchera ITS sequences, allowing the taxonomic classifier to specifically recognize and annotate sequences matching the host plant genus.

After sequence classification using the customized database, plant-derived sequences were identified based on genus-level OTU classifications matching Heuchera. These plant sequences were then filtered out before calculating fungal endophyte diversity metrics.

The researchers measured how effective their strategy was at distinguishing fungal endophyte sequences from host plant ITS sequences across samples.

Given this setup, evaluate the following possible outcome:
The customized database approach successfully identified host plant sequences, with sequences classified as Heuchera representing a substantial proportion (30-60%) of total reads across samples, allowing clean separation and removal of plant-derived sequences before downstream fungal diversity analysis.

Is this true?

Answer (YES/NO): NO